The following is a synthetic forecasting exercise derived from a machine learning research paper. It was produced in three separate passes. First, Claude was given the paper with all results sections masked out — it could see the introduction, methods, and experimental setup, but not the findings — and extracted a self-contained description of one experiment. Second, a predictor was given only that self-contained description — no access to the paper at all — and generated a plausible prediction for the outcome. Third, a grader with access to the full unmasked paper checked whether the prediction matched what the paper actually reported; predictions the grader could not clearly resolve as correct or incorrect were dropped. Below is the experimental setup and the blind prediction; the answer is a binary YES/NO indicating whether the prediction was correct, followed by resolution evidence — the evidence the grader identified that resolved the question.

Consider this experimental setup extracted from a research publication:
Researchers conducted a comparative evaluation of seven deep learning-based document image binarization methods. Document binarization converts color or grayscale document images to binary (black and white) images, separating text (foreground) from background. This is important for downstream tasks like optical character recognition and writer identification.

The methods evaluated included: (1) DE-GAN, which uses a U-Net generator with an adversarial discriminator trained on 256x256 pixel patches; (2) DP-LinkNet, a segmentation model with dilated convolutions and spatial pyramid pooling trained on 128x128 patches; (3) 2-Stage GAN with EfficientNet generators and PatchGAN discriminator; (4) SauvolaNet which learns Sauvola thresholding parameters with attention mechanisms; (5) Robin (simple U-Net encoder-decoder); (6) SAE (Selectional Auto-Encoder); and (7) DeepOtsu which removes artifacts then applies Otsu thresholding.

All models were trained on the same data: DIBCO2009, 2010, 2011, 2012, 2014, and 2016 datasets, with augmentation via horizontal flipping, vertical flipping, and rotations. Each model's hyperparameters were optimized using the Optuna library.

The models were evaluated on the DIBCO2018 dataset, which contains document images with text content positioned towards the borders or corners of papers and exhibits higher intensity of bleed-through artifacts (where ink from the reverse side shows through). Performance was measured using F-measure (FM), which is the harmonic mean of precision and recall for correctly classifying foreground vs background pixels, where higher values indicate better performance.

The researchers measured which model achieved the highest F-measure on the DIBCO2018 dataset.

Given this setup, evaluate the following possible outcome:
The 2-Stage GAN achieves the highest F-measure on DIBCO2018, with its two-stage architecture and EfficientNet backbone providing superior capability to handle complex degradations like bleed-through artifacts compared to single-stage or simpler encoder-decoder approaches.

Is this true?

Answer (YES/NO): YES